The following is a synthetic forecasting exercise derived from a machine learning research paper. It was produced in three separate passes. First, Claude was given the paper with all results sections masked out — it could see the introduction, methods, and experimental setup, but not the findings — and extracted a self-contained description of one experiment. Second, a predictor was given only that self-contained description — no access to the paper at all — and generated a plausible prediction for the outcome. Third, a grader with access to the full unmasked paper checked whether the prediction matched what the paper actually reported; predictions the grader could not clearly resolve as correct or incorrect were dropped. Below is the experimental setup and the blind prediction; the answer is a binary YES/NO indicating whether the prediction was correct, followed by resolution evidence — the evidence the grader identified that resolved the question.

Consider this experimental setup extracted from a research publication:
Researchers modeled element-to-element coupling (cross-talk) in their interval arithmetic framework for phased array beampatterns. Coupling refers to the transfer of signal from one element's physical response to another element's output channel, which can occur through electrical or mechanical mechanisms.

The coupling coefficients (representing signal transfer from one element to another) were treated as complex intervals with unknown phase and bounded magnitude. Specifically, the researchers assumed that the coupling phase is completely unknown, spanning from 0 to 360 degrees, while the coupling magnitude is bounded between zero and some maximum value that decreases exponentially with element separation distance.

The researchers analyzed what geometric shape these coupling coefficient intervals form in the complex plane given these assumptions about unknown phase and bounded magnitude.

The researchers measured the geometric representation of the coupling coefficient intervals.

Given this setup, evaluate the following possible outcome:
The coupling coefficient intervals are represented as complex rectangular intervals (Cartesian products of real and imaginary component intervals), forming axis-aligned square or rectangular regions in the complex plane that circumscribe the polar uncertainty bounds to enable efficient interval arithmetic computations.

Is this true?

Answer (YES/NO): NO